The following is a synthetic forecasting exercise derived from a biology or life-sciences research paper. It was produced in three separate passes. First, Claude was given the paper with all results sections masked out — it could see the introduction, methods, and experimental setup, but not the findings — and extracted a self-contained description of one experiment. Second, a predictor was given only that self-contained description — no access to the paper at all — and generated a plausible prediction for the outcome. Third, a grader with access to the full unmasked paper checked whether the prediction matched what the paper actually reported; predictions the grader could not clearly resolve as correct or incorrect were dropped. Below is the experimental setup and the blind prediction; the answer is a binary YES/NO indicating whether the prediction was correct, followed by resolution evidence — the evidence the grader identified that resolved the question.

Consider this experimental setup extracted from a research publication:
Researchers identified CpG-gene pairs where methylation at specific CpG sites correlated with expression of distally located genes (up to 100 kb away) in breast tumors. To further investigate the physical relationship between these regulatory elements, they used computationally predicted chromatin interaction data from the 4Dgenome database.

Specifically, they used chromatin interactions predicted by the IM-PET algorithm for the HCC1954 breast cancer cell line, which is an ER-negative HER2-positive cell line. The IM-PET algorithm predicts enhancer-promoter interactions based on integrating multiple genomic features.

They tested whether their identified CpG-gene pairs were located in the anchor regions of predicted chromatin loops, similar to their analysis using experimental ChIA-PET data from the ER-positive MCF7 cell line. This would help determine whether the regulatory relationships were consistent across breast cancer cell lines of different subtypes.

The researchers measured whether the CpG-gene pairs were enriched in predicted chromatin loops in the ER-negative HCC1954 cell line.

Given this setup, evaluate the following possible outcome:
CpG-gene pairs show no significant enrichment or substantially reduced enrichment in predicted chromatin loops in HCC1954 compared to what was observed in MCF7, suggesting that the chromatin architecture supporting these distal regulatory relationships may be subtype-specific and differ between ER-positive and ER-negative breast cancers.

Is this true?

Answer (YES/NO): NO